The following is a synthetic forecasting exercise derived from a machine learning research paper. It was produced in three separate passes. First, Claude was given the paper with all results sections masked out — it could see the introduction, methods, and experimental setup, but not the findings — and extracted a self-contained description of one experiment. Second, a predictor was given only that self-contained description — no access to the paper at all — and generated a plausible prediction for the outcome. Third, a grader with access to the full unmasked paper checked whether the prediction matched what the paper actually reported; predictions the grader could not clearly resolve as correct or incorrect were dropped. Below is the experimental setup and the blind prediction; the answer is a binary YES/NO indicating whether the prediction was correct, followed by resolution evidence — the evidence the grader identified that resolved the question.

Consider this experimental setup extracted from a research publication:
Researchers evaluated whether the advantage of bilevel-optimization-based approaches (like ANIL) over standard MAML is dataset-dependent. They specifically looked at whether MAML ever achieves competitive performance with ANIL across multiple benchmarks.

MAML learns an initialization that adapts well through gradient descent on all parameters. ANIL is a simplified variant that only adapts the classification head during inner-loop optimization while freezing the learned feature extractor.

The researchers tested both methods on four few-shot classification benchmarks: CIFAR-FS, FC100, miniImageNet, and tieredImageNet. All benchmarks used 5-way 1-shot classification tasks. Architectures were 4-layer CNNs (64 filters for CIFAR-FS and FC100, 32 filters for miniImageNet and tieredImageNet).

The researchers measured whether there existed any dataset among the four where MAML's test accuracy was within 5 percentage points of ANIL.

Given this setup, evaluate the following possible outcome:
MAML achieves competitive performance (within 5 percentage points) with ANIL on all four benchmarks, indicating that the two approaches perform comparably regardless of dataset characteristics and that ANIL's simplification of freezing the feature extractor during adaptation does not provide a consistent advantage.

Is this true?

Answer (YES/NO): NO